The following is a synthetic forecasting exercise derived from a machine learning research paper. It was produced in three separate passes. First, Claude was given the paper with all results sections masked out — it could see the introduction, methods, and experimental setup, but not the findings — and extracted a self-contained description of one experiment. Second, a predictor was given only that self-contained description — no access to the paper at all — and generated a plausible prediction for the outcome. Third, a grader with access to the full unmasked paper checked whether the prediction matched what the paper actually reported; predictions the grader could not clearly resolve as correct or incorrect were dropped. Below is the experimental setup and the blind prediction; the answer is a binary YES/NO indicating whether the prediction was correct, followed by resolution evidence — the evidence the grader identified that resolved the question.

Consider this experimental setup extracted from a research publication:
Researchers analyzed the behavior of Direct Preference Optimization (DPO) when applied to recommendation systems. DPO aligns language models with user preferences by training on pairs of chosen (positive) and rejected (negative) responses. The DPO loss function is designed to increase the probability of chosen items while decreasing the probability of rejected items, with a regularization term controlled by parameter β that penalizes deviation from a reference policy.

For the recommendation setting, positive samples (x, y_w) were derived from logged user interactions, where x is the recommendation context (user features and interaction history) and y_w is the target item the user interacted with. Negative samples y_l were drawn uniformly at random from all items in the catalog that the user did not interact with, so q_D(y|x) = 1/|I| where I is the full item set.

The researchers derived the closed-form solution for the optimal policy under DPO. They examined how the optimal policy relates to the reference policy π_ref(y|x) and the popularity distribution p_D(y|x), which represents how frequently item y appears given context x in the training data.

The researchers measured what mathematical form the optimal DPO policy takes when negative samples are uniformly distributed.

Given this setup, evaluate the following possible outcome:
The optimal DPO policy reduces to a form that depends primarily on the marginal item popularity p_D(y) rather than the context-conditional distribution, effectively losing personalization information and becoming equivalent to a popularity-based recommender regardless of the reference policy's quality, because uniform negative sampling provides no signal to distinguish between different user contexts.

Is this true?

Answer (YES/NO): NO